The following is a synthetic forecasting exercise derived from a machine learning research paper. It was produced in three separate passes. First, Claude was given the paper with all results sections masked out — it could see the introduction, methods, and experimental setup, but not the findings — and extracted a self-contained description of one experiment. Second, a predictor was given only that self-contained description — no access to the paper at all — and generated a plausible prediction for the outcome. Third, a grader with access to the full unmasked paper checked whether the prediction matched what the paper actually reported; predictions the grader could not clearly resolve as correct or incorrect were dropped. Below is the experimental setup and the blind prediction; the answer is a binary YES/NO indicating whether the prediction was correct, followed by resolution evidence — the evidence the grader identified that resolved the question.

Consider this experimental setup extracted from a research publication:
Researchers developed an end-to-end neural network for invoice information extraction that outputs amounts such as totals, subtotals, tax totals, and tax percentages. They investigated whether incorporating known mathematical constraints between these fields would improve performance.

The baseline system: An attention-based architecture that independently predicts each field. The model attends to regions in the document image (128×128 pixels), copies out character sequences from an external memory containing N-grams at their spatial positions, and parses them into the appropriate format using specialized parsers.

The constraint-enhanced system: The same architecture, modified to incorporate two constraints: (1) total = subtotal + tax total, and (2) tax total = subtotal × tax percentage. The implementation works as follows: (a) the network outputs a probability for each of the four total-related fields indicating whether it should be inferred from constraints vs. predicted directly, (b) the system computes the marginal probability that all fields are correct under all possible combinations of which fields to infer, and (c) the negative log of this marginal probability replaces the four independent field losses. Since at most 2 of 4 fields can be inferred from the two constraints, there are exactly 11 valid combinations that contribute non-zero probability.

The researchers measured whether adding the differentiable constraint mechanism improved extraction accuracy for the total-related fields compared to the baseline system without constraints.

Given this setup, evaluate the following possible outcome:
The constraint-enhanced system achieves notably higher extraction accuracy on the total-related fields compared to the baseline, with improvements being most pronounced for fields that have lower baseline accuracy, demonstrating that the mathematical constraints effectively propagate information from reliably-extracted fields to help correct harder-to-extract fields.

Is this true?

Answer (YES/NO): NO